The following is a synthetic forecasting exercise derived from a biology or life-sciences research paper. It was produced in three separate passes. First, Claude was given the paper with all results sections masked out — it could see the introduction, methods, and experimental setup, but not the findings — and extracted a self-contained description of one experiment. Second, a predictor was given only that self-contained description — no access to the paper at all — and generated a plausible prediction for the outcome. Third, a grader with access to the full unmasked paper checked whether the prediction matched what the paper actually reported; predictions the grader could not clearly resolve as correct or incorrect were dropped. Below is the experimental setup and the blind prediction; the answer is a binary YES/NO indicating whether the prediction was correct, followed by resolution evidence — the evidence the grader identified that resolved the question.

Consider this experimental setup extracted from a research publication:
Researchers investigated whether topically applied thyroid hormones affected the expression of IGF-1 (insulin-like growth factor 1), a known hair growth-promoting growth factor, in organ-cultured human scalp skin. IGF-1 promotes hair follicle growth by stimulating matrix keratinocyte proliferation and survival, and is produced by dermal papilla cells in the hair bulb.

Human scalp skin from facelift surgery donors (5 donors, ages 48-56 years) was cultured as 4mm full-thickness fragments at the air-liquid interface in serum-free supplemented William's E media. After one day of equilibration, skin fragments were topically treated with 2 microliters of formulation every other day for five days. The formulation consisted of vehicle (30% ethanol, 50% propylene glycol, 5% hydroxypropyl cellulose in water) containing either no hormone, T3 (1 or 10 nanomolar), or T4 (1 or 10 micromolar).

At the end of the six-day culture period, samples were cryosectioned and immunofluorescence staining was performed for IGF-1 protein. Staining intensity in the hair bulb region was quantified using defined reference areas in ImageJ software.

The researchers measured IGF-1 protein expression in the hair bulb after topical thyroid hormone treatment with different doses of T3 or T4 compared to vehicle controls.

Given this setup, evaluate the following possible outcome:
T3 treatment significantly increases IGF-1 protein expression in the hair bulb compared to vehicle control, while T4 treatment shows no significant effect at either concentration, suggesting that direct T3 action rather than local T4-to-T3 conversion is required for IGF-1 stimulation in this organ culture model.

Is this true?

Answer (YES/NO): NO